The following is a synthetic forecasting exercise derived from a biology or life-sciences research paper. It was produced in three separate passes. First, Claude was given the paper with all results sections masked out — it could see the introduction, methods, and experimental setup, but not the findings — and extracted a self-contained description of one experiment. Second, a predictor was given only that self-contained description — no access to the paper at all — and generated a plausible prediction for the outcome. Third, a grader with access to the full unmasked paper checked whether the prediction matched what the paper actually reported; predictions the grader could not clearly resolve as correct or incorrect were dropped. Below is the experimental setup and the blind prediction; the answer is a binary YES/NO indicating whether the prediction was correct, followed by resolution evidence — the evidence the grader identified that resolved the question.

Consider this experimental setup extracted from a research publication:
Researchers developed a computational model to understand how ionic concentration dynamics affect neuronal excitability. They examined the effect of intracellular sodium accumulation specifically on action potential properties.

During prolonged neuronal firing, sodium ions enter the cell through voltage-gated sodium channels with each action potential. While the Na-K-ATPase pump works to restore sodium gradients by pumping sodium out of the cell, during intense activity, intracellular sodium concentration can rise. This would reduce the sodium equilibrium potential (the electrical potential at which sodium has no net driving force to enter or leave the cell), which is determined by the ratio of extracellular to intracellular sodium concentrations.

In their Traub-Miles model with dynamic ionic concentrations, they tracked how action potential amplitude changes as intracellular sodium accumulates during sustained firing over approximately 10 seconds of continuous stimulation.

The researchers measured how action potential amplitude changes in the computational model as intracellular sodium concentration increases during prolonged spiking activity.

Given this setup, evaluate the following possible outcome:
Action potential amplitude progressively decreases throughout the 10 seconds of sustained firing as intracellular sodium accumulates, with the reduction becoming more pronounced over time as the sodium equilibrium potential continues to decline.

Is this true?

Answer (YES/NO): YES